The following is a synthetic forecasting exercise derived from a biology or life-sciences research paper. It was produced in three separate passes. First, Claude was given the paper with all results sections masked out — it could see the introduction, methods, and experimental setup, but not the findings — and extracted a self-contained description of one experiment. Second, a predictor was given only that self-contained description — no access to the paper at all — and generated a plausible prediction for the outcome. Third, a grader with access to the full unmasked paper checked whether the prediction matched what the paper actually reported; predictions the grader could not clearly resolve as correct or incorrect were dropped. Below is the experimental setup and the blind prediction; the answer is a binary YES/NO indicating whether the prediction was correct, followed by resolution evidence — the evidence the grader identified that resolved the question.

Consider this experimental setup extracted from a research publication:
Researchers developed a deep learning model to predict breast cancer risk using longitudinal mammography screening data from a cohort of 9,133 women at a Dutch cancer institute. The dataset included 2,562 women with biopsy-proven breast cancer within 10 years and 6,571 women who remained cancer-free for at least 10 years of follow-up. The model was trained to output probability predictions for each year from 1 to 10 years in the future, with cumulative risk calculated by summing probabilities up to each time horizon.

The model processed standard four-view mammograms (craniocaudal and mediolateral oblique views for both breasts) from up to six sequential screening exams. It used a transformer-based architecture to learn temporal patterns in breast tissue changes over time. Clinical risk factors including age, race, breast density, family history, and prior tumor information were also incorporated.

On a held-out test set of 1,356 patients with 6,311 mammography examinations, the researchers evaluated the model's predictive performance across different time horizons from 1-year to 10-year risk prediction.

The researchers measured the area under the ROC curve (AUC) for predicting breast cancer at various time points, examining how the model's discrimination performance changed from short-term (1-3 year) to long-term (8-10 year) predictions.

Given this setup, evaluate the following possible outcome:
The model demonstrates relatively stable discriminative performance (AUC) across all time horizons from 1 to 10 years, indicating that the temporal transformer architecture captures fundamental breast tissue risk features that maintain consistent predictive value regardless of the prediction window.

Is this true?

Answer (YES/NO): NO